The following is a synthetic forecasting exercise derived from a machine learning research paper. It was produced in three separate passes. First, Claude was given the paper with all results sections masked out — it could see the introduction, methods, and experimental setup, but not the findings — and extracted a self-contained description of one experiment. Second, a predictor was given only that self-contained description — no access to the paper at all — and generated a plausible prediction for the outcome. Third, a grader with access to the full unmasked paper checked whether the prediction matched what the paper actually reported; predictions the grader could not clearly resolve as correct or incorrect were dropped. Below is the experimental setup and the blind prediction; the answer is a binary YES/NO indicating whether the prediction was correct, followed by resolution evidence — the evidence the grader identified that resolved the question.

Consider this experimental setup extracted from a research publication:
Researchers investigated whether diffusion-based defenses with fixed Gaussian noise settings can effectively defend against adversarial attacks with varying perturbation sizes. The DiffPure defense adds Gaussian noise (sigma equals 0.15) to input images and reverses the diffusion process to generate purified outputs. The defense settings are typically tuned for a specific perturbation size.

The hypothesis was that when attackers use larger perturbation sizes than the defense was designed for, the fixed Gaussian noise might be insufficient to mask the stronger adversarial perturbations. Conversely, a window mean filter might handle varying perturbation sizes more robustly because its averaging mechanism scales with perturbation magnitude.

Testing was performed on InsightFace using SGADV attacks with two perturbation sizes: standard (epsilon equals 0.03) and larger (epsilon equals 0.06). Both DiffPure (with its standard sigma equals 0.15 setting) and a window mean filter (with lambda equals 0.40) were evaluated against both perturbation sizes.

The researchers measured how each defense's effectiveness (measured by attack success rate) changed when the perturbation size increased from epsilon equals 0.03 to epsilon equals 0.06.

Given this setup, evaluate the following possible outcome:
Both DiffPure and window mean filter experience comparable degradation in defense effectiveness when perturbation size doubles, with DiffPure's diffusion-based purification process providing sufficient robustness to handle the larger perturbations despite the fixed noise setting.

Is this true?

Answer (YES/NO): NO